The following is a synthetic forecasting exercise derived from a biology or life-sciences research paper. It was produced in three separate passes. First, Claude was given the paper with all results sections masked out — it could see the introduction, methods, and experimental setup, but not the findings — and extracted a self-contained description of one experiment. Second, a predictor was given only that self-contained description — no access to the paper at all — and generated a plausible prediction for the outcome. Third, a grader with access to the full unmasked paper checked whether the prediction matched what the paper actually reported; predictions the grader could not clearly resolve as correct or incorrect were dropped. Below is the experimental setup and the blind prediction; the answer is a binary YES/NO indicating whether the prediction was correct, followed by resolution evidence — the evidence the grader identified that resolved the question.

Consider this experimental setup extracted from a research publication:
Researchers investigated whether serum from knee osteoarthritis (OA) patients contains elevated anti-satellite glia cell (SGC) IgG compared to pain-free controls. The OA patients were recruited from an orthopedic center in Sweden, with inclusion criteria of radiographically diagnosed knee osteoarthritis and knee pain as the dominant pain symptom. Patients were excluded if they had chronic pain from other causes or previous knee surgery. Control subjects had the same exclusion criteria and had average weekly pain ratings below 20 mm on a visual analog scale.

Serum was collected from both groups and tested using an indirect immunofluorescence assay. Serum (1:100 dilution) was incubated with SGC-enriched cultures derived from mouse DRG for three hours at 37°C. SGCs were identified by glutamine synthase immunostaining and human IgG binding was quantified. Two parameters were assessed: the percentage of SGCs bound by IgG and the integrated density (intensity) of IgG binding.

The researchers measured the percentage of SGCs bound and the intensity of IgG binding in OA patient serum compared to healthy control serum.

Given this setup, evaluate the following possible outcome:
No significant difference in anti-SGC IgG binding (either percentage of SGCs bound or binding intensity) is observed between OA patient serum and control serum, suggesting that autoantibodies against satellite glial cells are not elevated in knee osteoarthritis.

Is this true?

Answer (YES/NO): NO